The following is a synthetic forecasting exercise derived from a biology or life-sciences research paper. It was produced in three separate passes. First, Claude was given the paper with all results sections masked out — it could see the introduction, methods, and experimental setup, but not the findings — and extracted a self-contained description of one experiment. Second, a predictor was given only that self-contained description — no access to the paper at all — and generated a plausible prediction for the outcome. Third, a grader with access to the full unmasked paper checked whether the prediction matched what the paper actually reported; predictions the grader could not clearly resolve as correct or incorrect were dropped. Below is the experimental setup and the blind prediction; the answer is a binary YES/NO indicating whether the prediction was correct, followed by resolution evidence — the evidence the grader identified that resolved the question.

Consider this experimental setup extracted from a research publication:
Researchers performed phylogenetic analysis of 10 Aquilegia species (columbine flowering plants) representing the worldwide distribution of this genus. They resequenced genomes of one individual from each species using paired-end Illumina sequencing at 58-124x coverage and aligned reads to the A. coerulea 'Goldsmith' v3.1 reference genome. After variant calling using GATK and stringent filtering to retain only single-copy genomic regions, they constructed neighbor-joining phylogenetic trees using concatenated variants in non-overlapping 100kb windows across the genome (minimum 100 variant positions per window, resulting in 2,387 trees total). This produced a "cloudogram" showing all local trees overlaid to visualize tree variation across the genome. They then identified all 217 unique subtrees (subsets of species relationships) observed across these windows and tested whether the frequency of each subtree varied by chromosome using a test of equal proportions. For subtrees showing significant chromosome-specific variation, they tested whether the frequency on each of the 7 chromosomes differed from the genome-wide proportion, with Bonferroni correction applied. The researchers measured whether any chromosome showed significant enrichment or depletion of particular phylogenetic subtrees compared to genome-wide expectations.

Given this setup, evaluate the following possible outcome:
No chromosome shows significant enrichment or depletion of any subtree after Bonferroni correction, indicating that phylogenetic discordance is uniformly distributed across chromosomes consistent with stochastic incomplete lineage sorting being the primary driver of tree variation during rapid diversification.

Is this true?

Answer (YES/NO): NO